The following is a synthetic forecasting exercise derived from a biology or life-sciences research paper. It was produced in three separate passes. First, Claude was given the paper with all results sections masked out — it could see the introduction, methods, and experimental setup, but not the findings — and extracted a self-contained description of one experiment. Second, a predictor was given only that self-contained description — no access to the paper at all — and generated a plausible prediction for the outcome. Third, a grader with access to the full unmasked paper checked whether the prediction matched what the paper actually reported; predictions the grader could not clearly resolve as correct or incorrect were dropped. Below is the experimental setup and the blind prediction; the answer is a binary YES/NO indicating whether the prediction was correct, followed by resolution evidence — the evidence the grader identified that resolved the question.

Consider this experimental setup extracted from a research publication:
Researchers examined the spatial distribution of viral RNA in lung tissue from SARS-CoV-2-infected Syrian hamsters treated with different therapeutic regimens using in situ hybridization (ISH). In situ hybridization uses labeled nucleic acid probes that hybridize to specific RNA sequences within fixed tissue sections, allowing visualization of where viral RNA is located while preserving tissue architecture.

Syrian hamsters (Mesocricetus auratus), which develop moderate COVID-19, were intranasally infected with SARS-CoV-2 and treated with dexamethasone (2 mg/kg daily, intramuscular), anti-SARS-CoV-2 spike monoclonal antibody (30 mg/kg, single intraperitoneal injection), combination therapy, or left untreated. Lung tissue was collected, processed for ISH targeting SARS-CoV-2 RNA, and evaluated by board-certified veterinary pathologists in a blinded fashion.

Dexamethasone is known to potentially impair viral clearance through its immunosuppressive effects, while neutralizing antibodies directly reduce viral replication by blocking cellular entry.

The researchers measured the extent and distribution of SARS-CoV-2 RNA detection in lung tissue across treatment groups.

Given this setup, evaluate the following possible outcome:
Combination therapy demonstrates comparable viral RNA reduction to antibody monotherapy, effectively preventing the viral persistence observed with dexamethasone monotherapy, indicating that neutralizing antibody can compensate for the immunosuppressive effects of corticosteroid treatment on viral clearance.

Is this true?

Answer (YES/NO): YES